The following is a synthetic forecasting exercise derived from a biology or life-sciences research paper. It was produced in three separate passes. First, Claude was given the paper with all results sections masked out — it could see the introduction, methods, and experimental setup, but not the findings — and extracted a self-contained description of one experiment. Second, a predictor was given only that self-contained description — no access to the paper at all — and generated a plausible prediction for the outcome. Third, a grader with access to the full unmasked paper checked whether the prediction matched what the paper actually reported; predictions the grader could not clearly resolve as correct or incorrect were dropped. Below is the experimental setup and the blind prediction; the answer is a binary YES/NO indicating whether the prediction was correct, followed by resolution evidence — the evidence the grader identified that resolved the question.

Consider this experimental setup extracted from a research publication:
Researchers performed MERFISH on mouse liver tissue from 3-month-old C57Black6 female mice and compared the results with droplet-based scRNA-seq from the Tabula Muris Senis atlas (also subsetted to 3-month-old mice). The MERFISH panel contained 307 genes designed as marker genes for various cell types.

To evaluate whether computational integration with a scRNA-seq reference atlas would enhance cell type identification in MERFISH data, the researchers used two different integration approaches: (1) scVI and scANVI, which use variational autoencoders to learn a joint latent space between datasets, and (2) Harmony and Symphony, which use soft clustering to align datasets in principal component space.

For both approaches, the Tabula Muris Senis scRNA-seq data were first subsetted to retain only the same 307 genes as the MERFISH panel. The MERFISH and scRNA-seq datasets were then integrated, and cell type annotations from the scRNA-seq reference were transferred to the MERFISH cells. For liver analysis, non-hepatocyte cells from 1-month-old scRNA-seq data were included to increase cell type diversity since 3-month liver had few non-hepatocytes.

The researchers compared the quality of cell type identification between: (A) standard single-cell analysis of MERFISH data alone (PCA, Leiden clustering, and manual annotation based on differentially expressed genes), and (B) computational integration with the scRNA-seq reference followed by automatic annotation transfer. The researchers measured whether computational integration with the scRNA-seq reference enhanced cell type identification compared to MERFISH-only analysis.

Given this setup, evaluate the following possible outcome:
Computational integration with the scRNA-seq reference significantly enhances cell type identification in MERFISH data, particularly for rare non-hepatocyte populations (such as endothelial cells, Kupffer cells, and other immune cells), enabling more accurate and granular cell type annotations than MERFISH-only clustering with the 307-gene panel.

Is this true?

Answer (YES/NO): NO